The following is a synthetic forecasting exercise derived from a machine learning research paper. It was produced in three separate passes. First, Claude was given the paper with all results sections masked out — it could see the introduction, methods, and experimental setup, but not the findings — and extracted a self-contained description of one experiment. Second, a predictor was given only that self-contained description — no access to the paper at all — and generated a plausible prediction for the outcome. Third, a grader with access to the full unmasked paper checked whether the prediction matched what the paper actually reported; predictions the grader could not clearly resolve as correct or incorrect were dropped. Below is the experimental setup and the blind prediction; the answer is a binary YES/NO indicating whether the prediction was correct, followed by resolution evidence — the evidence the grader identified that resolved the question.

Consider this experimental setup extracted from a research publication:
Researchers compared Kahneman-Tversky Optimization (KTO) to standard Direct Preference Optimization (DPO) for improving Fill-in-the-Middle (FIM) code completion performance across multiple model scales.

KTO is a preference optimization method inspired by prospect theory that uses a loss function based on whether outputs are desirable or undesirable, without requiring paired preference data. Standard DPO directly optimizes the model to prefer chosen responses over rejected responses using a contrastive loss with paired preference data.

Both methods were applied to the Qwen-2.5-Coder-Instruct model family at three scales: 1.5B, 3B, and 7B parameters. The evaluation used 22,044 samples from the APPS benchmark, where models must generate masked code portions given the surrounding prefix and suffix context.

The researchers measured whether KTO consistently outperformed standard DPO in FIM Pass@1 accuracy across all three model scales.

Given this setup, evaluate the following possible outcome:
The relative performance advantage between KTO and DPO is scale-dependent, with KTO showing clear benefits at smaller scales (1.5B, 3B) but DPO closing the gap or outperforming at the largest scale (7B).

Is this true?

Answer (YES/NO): NO